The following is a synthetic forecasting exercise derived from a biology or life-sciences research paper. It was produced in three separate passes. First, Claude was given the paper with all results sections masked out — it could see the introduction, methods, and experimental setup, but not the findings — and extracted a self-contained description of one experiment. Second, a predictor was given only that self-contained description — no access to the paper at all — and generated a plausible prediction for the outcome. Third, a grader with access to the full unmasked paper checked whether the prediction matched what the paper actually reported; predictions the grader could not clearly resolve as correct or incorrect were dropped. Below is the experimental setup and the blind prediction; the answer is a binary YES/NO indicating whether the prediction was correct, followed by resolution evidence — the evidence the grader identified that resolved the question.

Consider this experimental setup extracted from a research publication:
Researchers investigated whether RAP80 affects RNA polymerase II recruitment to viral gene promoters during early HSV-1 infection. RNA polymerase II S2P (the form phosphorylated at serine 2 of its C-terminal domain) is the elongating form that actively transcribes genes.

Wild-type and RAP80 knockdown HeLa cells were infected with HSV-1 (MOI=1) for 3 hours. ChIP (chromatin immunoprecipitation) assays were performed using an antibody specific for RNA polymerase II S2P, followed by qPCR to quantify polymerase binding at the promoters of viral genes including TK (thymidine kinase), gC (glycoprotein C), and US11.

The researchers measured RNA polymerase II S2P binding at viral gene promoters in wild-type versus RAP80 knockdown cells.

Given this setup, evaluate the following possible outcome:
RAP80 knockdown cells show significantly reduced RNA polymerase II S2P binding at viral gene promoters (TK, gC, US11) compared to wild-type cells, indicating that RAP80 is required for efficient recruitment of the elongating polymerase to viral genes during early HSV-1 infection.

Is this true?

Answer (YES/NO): NO